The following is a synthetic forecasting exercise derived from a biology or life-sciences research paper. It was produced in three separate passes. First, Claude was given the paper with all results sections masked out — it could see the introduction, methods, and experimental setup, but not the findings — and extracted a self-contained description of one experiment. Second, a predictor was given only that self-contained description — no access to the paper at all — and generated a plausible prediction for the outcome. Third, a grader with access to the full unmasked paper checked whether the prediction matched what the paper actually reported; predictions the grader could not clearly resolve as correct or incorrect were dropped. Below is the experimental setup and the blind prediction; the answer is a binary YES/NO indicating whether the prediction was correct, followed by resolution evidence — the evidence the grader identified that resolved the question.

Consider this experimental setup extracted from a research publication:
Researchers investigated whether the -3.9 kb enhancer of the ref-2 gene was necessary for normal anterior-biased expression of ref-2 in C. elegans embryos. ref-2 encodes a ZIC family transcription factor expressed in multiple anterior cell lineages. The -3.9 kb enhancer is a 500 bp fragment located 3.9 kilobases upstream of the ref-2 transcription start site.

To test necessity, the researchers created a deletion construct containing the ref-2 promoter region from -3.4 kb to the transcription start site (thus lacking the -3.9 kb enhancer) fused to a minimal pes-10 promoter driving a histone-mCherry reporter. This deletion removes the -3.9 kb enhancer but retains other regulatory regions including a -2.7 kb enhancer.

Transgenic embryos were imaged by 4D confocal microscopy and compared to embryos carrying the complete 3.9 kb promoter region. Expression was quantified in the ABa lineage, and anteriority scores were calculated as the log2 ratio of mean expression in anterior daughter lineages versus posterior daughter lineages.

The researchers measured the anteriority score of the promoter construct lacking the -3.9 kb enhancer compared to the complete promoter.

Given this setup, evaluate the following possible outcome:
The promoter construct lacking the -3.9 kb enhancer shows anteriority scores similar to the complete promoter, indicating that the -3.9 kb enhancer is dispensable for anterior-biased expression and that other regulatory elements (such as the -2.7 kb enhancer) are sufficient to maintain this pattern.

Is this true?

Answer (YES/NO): NO